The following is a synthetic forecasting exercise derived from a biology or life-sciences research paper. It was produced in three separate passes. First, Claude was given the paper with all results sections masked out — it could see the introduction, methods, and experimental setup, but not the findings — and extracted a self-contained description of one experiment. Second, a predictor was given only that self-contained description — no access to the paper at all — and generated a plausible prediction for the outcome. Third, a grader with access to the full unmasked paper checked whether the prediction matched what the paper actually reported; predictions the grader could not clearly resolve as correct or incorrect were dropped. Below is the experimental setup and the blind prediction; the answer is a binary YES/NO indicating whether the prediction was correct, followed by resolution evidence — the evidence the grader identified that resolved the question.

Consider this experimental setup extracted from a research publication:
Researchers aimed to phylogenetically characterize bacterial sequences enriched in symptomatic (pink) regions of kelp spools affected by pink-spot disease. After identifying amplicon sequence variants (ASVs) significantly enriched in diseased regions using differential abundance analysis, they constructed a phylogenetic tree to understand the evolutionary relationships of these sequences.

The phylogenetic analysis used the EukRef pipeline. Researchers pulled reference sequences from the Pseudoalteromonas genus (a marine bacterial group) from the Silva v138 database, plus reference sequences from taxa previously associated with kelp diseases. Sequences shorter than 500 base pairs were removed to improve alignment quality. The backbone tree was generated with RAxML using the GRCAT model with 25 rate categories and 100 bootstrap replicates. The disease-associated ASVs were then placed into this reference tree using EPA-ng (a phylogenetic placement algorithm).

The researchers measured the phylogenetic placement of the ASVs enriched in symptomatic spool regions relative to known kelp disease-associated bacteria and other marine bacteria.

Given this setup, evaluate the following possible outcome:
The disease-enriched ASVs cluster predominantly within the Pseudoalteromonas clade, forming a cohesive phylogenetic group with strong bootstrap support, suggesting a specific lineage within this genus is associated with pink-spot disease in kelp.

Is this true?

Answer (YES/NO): NO